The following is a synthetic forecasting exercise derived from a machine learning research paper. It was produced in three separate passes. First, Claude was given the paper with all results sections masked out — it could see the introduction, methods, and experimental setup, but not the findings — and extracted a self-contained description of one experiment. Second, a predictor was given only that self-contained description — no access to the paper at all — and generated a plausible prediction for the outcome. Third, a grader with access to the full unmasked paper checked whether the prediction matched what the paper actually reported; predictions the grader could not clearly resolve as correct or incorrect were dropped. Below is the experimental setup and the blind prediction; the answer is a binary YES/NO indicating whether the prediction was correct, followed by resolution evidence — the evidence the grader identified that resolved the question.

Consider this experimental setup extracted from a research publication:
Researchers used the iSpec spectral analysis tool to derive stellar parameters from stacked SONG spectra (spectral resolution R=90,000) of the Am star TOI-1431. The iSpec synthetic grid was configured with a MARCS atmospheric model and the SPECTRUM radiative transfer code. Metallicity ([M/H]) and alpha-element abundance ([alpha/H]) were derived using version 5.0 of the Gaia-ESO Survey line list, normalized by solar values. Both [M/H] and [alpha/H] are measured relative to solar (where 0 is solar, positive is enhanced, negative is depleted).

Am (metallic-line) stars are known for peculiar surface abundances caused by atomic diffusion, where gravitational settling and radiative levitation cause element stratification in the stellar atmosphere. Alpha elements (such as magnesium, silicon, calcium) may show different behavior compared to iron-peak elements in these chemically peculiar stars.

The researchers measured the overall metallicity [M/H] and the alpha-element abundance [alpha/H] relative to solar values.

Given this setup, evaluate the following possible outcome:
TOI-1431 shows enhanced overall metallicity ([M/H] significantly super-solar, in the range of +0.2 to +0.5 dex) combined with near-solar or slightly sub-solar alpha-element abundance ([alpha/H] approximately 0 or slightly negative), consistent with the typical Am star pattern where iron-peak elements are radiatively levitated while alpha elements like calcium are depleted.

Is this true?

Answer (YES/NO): NO